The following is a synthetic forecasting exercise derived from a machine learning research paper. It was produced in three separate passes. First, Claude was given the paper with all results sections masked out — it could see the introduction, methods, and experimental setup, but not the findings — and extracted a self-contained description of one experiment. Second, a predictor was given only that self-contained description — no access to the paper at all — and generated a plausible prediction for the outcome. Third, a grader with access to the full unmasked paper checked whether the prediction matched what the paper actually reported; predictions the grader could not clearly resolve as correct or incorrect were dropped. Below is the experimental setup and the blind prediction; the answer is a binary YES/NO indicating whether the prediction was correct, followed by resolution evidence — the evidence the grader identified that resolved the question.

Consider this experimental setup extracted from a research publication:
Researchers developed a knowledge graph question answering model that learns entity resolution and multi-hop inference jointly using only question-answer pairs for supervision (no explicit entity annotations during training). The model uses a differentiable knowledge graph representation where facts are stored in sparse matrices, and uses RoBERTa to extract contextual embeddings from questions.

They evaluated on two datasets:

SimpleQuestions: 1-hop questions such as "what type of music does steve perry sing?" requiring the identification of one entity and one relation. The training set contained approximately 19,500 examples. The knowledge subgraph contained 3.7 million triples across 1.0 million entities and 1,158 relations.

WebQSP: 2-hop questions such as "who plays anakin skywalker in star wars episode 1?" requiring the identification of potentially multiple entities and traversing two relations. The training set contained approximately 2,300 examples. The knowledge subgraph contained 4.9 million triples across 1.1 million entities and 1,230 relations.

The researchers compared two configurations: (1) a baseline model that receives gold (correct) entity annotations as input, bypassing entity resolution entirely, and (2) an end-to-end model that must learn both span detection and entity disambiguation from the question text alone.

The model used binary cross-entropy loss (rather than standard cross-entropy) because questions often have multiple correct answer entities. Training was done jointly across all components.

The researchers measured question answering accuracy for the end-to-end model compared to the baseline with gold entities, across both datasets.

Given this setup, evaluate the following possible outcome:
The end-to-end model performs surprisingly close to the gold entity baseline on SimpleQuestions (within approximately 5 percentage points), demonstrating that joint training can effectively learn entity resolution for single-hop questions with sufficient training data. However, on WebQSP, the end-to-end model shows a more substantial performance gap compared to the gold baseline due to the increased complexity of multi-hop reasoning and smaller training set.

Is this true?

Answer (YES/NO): YES